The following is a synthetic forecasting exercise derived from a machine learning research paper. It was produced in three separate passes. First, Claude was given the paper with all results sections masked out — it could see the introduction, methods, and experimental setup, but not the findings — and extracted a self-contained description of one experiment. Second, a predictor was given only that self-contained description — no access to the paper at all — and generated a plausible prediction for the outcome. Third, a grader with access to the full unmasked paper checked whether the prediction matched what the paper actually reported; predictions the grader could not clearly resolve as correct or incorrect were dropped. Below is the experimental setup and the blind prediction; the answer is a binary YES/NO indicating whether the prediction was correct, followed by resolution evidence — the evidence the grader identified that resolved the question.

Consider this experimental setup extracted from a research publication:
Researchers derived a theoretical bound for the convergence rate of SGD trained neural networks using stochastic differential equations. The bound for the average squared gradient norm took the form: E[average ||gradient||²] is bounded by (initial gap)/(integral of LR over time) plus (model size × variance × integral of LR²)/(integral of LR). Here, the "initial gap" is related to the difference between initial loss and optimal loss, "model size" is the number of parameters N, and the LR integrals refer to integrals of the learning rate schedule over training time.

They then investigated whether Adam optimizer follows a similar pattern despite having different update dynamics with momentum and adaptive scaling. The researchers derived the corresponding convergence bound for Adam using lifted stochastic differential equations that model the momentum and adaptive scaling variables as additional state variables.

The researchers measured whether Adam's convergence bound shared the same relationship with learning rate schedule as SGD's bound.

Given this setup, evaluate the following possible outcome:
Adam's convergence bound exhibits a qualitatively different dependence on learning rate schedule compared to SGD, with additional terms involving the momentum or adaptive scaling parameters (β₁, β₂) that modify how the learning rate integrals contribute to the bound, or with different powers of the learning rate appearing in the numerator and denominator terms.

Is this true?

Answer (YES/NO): NO